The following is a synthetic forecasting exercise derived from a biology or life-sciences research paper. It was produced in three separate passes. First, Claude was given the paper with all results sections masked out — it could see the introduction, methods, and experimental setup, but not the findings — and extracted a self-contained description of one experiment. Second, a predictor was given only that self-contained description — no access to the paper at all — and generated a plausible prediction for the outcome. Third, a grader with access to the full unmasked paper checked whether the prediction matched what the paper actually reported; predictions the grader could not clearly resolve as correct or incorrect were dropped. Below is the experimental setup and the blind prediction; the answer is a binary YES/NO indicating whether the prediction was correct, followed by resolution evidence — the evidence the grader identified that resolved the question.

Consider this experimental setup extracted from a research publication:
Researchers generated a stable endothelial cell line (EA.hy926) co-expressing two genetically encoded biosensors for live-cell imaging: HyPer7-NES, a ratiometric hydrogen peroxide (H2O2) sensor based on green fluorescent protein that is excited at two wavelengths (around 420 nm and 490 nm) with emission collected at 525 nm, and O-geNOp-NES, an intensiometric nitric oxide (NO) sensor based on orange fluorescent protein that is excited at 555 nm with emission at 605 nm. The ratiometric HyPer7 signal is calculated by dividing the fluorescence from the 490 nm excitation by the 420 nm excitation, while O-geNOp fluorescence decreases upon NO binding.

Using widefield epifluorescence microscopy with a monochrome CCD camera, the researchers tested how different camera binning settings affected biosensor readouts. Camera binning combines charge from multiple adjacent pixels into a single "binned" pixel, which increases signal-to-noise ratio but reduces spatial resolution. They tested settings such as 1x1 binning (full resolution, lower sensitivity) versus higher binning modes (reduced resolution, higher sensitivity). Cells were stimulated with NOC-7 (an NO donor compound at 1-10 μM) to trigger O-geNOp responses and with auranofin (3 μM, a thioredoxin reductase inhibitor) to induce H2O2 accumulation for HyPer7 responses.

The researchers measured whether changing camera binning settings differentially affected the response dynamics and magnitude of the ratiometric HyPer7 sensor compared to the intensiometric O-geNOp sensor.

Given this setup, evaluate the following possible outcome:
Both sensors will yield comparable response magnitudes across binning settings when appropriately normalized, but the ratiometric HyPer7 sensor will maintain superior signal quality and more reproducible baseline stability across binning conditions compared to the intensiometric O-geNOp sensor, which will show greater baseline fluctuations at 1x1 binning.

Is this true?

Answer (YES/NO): NO